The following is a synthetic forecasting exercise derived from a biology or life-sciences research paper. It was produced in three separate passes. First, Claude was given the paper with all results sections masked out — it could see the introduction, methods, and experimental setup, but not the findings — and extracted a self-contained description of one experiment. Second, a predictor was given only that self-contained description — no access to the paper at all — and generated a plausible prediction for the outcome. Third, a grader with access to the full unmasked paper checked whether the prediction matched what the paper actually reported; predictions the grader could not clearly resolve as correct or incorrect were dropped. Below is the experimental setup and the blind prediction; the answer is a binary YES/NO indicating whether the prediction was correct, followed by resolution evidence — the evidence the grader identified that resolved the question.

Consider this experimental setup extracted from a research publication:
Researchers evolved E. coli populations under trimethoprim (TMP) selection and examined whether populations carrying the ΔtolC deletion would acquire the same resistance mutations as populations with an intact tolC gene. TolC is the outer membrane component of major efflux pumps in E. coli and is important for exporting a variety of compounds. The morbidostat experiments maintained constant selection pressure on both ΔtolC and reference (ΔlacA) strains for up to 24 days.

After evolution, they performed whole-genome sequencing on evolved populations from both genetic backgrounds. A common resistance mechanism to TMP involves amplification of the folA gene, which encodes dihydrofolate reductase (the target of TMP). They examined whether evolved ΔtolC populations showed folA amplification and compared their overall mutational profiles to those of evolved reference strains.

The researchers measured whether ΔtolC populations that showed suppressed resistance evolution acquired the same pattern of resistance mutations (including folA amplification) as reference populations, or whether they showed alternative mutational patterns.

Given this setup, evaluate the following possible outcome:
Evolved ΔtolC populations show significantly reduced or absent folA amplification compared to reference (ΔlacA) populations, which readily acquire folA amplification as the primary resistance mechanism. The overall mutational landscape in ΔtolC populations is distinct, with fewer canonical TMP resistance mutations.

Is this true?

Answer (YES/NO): NO